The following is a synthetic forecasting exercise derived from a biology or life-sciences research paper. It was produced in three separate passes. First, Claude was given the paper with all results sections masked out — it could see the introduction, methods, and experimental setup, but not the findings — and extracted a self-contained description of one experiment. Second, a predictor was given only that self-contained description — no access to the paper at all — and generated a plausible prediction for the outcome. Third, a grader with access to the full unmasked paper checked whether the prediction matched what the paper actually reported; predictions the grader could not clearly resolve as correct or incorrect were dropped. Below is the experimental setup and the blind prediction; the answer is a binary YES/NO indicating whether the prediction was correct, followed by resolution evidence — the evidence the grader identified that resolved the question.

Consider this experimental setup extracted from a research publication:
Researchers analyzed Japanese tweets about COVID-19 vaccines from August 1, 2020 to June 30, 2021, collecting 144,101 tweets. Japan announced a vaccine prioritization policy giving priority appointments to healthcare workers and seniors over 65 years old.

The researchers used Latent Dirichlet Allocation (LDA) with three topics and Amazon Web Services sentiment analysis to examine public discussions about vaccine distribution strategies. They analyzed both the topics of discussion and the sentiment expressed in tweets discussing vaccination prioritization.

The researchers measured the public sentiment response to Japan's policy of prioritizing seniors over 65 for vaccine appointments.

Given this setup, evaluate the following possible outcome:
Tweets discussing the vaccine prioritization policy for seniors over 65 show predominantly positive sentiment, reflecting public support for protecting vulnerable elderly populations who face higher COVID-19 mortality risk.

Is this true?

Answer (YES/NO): NO